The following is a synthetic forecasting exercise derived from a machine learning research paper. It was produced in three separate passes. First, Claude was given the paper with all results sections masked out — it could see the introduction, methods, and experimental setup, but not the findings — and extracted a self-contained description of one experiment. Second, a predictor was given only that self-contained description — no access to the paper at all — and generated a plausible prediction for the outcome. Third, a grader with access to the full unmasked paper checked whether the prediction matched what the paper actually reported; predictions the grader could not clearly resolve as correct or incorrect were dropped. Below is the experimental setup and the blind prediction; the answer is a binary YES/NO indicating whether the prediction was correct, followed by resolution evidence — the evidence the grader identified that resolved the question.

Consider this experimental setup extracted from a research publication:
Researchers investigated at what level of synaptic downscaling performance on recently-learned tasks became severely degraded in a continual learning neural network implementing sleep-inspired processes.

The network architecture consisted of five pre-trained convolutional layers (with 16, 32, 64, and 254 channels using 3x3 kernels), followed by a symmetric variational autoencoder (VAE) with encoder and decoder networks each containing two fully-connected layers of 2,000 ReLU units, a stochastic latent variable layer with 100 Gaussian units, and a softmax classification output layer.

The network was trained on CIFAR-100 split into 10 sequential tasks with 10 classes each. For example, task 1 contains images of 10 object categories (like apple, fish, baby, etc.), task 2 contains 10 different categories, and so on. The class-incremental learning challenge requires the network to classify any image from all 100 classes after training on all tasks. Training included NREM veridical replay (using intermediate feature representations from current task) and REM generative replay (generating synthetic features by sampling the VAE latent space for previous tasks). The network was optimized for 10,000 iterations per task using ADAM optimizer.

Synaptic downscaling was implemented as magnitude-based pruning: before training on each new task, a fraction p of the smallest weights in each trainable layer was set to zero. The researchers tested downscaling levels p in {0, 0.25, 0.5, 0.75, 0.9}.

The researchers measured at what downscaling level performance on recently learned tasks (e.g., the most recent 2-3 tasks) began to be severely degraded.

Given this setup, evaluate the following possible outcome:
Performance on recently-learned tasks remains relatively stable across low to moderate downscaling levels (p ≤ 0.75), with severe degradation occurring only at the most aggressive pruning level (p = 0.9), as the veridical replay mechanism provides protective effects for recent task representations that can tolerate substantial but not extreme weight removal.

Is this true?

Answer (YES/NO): YES